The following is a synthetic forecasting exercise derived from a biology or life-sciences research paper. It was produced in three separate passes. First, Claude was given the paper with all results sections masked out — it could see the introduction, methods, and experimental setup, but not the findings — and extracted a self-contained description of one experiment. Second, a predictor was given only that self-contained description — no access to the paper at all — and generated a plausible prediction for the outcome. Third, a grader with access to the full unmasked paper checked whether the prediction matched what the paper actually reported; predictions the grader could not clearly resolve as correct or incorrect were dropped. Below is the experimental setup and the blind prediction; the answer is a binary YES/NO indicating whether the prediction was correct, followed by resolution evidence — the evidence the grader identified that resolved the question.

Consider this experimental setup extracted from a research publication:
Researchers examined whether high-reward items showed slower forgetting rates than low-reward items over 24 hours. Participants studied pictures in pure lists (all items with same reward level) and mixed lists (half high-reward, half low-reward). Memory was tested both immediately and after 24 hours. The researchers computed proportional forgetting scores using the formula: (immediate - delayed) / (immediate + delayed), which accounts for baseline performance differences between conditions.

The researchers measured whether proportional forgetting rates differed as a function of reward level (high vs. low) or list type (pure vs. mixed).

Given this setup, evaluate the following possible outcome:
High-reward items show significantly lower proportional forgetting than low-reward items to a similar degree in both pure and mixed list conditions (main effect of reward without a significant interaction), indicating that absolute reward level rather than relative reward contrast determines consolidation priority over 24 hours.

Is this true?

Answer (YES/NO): NO